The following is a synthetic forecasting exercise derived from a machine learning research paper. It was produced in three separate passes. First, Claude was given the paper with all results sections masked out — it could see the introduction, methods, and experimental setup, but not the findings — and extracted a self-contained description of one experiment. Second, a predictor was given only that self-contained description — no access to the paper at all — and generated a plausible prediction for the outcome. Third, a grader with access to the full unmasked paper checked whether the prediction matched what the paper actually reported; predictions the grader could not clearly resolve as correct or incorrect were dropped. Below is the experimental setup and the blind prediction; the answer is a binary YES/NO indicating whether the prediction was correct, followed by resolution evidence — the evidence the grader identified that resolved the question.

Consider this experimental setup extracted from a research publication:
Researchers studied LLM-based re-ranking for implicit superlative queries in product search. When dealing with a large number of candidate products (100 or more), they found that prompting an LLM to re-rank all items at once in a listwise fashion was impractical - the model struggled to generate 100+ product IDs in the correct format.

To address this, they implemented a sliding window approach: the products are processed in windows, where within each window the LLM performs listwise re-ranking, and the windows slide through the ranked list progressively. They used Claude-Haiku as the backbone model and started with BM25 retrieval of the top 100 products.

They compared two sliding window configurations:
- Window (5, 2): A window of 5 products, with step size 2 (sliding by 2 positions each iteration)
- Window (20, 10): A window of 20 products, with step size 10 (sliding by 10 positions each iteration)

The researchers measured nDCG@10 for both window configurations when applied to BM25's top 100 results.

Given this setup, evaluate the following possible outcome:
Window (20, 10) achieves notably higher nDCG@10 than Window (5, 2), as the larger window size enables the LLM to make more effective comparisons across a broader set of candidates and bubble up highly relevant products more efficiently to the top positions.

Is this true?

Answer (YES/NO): NO